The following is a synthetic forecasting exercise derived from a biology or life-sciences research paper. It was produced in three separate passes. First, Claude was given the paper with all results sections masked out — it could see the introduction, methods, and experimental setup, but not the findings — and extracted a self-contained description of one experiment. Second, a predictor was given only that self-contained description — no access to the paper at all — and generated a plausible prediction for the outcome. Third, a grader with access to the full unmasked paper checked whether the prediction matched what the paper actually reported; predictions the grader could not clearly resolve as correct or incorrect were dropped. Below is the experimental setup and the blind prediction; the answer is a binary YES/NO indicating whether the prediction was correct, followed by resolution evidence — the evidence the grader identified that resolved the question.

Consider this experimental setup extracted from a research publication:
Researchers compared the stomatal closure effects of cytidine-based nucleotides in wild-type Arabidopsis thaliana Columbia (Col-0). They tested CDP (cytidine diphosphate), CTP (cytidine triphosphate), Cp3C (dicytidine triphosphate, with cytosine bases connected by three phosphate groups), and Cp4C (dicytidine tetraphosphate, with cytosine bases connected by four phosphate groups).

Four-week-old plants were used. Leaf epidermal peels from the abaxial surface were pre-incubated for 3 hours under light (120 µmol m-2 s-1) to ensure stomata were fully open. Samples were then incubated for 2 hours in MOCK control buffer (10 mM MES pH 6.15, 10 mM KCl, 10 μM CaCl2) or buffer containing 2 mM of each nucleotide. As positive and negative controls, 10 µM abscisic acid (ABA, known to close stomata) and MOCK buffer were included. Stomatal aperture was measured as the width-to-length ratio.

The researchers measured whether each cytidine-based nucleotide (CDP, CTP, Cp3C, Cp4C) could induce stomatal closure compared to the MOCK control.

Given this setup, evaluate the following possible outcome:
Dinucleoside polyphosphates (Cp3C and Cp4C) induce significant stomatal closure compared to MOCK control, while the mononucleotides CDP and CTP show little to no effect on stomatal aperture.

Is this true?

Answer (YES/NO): NO